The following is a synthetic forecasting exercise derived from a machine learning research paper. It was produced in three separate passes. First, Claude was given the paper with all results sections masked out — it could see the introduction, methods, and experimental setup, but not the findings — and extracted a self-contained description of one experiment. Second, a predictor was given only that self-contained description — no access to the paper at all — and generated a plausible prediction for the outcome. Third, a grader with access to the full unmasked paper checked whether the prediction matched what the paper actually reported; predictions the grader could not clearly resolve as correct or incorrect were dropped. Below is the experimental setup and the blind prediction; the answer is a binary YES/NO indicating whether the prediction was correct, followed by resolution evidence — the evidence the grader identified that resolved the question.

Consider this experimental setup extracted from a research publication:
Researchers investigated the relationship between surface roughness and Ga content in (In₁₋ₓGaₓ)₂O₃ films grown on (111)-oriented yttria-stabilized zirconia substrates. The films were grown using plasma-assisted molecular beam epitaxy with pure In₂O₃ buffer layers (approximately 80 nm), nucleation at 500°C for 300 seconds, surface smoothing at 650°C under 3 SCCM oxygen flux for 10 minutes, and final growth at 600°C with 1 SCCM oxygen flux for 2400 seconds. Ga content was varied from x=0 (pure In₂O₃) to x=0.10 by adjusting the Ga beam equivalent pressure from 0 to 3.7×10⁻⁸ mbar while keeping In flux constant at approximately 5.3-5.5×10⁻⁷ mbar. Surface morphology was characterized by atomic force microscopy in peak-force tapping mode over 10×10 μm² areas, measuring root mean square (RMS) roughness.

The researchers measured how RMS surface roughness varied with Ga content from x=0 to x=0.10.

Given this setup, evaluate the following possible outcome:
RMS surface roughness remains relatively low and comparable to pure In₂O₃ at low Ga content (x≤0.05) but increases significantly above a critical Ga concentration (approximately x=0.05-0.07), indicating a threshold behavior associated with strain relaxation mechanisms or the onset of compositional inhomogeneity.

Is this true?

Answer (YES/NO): NO